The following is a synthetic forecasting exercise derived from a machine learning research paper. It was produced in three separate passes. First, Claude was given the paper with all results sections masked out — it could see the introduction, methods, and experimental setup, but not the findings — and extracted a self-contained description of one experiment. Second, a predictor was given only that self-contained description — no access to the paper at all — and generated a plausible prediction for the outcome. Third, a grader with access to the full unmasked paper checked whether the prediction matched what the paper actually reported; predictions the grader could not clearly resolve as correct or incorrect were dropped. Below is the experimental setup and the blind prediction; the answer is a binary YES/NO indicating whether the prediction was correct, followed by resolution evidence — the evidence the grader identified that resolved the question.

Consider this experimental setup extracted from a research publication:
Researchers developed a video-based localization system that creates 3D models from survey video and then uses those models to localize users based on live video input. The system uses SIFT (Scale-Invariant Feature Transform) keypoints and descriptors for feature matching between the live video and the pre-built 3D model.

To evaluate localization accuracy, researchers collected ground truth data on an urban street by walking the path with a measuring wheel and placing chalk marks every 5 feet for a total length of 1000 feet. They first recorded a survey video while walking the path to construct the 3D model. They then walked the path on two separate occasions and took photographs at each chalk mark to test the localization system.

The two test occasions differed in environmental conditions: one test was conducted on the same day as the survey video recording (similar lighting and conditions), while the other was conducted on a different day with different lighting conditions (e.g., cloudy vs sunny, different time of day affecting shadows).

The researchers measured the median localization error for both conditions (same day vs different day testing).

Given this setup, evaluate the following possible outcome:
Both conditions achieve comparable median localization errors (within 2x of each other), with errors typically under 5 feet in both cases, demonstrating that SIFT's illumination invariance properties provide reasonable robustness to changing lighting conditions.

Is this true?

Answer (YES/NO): YES